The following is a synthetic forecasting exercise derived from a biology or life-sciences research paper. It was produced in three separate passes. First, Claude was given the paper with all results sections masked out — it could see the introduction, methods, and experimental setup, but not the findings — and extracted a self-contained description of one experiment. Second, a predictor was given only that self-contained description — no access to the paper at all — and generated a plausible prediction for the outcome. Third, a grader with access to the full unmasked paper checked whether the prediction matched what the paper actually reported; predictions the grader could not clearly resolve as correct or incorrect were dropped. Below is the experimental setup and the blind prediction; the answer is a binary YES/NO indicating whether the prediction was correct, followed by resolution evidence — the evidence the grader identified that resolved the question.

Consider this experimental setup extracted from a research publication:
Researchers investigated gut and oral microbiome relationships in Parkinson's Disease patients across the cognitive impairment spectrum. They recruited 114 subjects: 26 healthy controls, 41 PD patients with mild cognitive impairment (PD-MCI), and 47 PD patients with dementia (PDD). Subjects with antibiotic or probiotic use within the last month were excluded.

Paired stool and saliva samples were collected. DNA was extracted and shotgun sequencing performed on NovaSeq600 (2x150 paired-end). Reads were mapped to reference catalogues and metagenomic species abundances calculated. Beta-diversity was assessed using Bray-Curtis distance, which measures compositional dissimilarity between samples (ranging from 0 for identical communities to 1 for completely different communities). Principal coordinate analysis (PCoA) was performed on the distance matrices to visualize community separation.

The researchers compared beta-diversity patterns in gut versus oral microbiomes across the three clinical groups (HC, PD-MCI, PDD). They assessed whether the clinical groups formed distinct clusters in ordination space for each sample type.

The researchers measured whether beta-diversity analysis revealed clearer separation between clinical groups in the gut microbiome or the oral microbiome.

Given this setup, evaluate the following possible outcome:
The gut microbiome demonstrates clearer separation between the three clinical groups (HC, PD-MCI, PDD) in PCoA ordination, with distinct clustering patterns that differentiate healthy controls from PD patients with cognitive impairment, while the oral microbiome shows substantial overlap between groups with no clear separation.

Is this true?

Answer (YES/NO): YES